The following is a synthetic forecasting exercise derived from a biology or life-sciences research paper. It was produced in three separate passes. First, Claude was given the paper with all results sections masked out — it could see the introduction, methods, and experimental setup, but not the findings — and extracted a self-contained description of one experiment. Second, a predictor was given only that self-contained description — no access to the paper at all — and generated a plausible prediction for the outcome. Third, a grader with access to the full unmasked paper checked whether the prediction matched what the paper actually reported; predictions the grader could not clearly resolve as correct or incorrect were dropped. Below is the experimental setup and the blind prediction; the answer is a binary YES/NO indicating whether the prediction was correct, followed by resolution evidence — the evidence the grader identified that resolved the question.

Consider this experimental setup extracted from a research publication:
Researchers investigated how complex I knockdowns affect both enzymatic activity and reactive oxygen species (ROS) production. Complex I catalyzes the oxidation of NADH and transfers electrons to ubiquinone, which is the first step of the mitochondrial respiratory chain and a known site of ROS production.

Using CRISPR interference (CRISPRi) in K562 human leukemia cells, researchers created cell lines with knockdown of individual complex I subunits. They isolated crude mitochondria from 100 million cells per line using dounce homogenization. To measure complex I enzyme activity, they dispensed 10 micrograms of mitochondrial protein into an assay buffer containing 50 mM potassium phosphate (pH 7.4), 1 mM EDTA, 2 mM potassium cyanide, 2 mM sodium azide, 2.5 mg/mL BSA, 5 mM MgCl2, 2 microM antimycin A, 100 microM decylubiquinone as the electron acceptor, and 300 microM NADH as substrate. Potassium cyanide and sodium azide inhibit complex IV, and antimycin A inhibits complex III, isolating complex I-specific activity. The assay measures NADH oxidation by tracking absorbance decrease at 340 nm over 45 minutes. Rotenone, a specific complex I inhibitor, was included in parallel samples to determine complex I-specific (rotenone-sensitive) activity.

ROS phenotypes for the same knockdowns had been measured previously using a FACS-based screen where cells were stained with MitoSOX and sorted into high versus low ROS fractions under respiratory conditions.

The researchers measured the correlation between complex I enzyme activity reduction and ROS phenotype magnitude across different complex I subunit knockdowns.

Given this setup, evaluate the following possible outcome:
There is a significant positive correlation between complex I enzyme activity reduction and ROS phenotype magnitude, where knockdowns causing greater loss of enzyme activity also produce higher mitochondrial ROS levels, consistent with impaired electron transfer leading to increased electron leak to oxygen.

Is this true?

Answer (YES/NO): NO